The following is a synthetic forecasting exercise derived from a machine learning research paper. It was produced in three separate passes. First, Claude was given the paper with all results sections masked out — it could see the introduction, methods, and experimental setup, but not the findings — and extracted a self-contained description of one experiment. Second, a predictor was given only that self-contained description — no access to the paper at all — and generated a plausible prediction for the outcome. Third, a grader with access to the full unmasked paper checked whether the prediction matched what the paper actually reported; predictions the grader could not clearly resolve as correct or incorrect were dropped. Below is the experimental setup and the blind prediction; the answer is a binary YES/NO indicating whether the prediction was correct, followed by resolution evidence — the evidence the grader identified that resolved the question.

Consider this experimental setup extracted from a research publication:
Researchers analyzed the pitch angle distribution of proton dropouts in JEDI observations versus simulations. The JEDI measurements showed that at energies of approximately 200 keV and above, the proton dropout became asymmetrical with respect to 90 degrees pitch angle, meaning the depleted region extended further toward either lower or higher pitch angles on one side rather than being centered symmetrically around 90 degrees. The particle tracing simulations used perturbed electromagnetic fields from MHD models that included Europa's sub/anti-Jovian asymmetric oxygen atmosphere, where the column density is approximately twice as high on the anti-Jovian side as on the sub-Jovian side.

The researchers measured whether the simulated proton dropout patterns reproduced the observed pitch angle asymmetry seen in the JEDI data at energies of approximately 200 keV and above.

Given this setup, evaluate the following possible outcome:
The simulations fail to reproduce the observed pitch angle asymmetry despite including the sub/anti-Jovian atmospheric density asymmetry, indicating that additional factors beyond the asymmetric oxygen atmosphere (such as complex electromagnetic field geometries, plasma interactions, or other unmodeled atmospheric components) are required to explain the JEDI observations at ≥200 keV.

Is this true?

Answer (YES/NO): YES